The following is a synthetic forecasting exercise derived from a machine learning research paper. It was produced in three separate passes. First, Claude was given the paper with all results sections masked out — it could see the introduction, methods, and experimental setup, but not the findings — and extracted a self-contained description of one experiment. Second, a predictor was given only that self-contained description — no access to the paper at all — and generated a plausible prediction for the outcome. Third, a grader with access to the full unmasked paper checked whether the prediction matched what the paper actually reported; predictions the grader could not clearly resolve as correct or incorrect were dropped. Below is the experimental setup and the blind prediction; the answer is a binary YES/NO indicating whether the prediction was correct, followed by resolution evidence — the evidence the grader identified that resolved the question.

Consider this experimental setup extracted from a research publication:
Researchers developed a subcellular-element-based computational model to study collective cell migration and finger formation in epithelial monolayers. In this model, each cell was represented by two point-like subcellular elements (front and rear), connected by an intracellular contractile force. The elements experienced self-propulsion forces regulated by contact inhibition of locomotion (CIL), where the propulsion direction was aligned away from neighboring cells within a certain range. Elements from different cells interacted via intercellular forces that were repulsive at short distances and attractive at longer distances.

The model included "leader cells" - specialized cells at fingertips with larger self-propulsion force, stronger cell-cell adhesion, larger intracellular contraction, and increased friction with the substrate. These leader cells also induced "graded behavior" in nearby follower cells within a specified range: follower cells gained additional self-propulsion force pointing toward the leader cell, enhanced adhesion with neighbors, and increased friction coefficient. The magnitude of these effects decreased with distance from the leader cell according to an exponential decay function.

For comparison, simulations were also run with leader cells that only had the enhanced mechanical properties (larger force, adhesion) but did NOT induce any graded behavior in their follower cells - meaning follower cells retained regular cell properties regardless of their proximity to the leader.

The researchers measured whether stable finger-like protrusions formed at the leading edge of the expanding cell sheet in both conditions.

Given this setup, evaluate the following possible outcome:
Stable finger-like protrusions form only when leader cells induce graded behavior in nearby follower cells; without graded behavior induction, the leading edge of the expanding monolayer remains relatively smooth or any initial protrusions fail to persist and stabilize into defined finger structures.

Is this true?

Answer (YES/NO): YES